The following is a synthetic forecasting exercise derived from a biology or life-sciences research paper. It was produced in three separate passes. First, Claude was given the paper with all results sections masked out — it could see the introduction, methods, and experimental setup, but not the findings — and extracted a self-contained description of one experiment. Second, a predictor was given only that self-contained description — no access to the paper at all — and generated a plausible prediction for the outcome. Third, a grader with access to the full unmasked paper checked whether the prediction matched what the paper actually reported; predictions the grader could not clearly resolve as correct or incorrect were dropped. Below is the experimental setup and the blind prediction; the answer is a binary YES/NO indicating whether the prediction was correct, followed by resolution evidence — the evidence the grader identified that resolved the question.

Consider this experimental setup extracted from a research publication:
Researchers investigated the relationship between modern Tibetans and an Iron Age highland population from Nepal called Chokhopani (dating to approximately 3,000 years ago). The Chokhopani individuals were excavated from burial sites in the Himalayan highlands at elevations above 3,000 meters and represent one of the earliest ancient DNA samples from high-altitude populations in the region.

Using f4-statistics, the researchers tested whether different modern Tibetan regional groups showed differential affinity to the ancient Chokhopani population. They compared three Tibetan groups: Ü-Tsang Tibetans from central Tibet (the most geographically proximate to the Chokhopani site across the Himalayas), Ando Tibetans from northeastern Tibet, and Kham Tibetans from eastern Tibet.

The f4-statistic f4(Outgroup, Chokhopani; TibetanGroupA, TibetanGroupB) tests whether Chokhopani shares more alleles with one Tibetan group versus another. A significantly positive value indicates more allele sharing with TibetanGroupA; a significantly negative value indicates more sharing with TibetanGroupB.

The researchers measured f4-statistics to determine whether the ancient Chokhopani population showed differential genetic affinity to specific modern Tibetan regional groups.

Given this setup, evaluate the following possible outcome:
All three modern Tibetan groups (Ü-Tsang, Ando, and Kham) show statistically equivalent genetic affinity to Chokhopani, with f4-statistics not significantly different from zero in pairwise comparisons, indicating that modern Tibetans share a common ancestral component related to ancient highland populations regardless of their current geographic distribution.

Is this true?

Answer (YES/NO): NO